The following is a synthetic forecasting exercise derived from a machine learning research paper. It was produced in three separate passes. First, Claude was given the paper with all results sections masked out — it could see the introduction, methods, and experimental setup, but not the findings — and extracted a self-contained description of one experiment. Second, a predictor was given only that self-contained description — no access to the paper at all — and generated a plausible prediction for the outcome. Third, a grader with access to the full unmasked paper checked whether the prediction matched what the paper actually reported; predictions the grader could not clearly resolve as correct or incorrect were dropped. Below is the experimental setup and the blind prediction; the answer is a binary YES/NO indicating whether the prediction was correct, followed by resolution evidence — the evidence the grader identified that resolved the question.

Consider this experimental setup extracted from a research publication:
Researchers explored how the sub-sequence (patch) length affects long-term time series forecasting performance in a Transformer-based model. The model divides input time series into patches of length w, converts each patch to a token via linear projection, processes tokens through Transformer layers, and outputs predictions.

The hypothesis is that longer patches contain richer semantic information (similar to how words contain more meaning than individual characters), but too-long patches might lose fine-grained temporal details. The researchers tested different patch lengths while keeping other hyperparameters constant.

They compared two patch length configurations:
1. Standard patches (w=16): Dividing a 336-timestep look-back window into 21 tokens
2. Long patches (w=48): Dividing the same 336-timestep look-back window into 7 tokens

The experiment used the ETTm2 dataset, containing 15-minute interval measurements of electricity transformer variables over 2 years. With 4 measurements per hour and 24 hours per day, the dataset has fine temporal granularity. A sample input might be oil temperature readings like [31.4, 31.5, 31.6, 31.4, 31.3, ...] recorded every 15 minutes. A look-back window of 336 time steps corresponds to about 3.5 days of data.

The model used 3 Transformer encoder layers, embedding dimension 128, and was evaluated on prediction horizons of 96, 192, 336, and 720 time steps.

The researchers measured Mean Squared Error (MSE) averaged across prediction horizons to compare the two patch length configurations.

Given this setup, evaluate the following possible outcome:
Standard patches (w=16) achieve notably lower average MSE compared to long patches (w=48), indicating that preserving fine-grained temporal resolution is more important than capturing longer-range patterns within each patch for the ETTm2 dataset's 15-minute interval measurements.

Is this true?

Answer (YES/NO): NO